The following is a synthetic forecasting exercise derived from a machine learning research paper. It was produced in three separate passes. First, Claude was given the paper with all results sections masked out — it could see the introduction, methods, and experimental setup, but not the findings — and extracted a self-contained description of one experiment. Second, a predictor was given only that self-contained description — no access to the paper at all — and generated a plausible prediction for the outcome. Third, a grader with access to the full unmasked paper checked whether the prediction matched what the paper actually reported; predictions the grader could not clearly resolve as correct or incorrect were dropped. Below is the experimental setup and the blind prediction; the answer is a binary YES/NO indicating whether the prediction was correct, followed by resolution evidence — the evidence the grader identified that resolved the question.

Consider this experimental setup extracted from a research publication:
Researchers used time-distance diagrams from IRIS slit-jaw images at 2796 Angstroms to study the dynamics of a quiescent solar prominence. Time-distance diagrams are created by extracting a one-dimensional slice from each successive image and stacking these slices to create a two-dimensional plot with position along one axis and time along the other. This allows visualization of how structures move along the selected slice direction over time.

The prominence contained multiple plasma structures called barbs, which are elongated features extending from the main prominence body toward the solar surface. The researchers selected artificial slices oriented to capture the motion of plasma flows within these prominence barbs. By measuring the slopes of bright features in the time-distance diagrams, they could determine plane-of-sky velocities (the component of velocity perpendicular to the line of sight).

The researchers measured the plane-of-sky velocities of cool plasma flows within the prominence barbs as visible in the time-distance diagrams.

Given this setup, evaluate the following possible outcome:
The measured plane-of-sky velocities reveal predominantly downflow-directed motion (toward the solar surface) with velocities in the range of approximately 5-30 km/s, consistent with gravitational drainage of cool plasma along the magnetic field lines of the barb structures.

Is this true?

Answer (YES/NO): NO